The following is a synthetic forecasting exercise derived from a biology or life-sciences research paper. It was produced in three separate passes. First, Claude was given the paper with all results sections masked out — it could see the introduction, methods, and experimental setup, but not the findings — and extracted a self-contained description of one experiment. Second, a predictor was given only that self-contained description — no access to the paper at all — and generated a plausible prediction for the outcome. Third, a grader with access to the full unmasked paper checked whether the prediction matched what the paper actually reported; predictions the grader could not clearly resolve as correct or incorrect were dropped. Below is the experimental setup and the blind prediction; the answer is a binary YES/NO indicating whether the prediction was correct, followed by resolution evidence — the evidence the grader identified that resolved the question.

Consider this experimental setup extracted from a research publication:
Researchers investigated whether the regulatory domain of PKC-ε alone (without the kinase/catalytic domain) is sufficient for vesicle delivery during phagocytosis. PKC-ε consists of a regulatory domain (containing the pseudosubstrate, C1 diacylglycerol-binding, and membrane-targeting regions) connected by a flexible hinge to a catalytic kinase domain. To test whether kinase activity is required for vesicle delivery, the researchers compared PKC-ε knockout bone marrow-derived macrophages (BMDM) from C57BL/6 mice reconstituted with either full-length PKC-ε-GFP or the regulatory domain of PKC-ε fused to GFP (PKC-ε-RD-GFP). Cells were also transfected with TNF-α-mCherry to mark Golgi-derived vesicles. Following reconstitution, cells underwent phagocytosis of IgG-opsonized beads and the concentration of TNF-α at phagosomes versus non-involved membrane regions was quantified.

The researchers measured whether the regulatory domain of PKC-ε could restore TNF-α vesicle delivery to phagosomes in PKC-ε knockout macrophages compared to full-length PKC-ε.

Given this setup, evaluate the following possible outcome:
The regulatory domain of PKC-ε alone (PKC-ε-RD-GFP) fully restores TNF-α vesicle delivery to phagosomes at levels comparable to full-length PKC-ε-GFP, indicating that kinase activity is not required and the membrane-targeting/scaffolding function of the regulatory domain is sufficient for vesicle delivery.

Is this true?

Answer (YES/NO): YES